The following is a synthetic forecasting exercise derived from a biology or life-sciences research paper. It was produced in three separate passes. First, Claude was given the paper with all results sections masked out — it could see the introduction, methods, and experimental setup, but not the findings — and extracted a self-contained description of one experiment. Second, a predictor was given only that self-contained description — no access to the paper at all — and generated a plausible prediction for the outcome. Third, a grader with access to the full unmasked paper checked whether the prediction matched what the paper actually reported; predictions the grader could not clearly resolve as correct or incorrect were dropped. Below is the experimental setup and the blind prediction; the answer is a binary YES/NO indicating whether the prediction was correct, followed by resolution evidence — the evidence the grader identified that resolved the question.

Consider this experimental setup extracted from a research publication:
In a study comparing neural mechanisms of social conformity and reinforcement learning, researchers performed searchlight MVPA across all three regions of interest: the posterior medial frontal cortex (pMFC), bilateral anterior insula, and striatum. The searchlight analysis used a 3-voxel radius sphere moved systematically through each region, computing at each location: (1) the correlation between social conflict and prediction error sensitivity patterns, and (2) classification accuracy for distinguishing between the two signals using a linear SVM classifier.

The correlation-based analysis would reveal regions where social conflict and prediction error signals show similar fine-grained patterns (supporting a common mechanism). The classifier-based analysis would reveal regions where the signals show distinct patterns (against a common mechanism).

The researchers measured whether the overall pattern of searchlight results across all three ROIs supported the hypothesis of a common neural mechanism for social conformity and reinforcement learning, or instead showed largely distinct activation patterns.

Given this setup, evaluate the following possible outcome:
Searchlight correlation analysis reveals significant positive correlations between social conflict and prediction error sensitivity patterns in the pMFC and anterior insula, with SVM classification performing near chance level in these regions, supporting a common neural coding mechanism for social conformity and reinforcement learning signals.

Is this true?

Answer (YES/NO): NO